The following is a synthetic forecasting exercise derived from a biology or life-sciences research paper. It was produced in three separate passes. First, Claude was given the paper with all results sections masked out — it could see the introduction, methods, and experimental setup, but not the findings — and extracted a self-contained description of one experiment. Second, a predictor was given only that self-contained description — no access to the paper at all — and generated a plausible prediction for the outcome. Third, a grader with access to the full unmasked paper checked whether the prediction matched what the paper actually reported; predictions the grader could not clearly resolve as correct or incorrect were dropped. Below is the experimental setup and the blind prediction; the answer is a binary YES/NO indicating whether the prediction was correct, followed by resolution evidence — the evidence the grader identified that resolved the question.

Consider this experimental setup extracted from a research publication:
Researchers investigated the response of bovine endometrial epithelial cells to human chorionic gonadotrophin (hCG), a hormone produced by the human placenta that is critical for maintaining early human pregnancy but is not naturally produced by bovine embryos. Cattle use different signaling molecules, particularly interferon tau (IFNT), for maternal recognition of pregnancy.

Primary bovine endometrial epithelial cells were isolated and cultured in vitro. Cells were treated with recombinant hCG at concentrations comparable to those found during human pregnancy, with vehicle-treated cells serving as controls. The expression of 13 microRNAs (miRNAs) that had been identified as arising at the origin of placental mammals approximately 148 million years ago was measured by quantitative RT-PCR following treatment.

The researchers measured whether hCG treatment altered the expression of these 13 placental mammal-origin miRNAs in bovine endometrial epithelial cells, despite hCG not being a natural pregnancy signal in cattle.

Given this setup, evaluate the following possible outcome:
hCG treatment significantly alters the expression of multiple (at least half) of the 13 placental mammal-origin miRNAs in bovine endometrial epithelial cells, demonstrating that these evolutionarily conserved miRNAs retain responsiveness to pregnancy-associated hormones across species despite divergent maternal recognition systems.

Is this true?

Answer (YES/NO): NO